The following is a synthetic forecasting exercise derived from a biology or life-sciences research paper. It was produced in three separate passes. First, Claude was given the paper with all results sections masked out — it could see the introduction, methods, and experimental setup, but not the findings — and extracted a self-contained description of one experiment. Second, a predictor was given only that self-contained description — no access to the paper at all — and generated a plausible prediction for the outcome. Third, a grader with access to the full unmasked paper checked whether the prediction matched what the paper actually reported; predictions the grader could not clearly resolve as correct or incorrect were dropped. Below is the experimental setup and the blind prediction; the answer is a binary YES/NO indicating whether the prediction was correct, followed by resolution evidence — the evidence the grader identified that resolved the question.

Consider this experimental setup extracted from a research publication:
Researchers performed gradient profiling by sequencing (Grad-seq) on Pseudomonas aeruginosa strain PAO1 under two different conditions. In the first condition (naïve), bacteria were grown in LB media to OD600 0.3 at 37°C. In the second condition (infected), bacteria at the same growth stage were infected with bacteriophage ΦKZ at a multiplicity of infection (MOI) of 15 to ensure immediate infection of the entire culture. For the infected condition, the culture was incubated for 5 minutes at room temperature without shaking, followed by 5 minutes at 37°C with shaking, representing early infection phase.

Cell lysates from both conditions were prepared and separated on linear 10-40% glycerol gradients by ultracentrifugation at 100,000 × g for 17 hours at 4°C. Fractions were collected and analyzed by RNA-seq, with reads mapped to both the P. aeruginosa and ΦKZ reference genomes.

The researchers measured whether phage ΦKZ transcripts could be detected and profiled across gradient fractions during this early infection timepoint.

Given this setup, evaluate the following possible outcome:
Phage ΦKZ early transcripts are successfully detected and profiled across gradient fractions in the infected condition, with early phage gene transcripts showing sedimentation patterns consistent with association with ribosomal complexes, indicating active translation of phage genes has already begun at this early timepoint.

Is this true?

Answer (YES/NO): YES